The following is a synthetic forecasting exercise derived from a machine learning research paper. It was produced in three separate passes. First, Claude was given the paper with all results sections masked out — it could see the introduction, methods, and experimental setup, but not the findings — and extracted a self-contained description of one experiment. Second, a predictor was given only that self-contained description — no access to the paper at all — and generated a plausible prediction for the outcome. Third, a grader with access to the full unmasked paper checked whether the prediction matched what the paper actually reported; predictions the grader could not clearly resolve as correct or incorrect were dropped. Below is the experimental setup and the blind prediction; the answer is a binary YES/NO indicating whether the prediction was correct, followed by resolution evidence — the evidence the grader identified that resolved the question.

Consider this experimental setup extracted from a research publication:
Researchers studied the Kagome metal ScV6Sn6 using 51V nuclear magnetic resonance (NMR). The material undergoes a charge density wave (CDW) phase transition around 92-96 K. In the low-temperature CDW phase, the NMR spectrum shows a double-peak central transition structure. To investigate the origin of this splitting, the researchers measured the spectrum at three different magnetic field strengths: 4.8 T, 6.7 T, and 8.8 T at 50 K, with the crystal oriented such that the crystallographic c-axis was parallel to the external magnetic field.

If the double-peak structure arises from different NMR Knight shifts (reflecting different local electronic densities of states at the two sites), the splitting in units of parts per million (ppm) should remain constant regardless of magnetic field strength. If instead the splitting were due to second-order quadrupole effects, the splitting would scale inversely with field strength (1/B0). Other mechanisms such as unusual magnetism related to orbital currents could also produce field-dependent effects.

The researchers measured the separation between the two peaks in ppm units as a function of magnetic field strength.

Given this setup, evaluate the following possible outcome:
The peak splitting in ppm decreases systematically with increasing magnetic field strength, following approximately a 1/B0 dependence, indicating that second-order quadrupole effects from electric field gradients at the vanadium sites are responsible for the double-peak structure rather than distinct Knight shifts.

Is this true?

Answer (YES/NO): NO